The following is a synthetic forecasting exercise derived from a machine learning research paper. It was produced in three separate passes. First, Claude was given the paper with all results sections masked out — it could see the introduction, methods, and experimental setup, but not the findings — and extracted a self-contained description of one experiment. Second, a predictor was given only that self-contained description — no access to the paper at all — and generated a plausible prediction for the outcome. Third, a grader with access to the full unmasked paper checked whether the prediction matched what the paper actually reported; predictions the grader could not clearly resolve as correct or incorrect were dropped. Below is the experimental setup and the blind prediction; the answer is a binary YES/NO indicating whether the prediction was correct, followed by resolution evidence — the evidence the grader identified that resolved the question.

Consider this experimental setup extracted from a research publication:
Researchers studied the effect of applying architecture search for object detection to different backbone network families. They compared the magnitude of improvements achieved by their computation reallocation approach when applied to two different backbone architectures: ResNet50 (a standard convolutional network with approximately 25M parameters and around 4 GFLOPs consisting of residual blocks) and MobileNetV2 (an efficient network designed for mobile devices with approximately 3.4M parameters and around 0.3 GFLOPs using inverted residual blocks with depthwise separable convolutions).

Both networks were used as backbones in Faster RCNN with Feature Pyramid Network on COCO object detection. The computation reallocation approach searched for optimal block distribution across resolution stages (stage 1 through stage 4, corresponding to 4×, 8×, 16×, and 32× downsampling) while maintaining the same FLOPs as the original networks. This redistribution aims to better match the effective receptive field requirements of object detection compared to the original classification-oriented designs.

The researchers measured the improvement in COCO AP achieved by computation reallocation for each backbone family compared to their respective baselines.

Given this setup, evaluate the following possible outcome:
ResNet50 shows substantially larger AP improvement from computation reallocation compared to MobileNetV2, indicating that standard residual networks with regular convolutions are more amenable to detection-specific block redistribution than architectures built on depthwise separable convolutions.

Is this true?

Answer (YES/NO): NO